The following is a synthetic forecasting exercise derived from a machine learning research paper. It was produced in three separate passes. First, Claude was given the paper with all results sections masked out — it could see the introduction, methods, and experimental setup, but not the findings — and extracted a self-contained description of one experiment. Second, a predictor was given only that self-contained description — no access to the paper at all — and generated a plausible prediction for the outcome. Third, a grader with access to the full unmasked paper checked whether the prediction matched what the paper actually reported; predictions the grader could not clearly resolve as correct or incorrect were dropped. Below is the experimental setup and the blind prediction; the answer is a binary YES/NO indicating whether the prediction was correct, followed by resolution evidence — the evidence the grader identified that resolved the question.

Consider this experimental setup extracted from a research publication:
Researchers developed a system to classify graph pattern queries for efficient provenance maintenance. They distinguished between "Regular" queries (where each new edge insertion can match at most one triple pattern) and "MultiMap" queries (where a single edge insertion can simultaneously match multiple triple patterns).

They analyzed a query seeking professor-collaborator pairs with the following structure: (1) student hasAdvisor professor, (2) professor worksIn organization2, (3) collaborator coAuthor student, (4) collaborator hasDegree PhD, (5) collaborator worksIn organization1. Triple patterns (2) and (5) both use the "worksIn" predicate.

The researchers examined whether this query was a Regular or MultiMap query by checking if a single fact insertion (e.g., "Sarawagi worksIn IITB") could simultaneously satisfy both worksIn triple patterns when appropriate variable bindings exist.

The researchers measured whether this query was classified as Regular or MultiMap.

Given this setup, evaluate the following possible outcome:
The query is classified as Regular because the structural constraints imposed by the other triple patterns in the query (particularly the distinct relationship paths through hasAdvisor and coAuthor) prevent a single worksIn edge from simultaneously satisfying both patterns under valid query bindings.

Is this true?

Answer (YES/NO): NO